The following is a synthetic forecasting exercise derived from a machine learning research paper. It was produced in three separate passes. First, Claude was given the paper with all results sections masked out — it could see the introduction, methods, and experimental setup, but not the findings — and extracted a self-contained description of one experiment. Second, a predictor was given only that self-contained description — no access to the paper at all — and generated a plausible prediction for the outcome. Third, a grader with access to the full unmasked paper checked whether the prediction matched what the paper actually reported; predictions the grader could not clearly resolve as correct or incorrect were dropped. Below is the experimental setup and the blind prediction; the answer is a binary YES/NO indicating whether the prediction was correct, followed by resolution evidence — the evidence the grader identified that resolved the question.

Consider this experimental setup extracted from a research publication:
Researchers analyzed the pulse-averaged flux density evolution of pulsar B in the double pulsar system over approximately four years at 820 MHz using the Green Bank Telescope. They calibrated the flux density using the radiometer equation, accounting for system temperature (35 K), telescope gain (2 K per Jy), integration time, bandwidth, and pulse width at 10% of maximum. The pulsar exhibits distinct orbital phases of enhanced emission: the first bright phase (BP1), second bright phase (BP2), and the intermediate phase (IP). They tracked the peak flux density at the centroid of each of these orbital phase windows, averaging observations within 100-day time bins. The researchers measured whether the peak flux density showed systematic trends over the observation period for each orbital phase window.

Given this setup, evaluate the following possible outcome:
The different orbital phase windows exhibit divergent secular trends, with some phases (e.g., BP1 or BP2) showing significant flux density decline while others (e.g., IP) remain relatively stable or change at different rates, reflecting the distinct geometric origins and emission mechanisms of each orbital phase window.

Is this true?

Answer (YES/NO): YES